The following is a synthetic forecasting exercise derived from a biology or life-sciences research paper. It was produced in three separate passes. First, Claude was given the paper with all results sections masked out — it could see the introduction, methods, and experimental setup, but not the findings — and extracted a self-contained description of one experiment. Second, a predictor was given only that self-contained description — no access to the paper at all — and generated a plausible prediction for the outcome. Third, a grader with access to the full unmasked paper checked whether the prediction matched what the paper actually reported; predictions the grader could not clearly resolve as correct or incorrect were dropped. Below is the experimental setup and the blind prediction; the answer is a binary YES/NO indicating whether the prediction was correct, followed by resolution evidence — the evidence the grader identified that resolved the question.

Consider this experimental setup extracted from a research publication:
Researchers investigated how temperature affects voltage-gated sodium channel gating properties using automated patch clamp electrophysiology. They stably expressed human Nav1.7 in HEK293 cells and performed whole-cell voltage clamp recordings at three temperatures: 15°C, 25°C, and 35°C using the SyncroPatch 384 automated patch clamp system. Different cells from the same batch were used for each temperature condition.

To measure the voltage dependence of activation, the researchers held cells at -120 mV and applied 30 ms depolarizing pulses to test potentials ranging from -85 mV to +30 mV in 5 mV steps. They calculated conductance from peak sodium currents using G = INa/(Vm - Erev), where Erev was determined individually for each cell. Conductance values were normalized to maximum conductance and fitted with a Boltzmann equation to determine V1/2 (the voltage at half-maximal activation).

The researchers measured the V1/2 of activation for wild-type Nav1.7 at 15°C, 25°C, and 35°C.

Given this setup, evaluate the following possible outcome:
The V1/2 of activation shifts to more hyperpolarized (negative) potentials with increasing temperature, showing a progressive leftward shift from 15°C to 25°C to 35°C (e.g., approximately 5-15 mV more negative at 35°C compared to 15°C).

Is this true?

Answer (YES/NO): YES